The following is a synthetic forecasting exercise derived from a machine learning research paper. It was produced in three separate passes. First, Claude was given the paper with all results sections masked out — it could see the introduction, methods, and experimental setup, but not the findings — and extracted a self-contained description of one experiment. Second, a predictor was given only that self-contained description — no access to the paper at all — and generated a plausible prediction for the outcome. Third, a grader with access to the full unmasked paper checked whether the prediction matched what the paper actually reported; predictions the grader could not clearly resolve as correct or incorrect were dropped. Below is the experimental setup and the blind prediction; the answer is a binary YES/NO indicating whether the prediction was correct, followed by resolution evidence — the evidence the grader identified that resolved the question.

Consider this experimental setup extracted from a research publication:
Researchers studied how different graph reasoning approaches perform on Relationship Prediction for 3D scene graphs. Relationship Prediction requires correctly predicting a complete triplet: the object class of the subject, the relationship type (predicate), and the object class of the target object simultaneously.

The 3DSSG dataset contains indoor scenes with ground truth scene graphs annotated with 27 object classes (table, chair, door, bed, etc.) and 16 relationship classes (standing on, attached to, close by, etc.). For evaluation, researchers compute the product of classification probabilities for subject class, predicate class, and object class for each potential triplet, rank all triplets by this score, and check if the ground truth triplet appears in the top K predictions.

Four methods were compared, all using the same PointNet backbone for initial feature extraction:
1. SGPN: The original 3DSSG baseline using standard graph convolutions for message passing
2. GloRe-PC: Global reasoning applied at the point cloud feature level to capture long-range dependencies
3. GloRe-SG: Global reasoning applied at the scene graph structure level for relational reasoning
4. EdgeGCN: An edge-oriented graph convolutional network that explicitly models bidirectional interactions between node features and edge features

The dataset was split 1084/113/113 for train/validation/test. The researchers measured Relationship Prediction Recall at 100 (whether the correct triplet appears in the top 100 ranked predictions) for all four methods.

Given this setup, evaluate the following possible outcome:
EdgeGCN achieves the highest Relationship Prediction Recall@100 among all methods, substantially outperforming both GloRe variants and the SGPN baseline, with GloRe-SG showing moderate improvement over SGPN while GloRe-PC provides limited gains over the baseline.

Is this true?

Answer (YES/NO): NO